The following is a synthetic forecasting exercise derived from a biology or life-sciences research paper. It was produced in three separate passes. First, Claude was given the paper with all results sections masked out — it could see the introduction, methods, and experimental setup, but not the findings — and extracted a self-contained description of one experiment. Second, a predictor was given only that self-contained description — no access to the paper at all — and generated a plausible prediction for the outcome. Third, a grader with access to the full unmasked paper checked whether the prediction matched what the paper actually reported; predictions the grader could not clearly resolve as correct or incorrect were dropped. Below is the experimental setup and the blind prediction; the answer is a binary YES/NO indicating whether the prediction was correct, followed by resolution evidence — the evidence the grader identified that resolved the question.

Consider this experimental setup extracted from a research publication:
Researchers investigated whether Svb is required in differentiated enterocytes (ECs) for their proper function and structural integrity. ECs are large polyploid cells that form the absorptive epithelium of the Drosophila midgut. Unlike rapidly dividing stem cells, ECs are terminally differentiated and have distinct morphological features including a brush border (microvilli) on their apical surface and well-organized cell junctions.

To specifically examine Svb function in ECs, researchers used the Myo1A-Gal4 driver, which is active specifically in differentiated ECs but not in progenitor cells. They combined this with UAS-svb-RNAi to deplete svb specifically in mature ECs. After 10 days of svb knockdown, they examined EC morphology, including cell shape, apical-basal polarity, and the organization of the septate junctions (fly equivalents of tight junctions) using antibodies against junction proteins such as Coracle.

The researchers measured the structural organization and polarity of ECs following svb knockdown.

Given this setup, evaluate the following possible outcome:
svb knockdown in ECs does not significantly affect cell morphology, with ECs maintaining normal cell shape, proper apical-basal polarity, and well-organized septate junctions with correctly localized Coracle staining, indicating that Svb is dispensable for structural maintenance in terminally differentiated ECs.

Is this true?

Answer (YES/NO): NO